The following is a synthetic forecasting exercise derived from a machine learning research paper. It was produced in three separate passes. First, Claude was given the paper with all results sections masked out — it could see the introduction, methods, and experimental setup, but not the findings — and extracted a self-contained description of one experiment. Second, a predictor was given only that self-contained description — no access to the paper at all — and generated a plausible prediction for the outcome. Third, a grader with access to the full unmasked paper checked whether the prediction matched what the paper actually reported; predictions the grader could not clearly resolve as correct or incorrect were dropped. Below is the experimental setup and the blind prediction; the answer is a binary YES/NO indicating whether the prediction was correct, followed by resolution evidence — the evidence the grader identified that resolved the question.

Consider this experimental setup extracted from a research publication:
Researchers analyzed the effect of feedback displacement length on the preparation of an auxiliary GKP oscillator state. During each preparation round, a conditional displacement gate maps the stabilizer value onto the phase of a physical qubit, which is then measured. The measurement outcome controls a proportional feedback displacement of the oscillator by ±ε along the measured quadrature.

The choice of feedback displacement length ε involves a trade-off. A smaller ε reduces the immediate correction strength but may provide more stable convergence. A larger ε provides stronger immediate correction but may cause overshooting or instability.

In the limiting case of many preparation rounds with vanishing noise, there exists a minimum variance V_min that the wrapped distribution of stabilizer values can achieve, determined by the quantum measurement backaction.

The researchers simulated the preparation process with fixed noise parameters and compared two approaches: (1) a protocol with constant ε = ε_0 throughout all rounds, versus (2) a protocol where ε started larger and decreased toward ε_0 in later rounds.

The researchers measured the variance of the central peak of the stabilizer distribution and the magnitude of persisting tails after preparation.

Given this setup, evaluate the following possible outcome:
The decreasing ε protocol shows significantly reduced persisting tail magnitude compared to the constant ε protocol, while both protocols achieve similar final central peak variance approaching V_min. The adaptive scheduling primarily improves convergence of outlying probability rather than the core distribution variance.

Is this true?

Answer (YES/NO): YES